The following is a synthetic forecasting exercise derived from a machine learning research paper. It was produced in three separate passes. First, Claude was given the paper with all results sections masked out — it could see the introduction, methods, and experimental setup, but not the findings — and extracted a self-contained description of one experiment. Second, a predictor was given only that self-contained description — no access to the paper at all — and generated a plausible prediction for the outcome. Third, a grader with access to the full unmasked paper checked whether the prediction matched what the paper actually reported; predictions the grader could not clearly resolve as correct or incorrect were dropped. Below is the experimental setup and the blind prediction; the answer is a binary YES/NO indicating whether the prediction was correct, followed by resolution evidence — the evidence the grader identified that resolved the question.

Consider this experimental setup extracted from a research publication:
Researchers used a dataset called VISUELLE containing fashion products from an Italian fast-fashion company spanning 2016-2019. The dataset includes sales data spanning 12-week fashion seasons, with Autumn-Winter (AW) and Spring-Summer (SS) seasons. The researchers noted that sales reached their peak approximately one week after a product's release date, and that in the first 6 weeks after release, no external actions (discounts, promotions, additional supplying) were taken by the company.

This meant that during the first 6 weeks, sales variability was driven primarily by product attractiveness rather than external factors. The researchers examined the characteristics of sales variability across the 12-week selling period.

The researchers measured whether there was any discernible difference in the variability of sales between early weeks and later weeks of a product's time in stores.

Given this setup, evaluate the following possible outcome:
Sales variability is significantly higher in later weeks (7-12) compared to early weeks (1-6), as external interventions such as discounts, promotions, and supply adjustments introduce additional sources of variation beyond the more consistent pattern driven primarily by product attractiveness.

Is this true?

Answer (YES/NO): YES